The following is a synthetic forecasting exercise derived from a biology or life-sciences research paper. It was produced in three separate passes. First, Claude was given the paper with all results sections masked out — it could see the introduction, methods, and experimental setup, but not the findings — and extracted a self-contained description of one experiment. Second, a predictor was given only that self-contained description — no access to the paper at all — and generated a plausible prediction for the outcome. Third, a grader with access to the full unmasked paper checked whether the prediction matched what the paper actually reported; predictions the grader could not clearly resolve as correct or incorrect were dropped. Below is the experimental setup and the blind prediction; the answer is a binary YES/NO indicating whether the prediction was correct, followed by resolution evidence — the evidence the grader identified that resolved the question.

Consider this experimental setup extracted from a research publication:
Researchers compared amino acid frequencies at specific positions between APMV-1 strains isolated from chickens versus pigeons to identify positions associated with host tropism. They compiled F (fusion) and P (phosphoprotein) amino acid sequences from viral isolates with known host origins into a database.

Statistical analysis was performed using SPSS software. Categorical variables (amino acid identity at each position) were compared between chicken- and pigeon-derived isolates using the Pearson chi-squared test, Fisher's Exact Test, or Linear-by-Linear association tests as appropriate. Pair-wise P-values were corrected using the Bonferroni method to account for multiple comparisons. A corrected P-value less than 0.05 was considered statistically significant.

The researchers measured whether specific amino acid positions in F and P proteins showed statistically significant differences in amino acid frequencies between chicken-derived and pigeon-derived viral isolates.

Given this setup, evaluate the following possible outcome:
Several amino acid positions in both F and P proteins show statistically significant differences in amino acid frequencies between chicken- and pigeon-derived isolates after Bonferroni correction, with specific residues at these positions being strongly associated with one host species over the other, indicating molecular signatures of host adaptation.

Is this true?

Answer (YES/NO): NO